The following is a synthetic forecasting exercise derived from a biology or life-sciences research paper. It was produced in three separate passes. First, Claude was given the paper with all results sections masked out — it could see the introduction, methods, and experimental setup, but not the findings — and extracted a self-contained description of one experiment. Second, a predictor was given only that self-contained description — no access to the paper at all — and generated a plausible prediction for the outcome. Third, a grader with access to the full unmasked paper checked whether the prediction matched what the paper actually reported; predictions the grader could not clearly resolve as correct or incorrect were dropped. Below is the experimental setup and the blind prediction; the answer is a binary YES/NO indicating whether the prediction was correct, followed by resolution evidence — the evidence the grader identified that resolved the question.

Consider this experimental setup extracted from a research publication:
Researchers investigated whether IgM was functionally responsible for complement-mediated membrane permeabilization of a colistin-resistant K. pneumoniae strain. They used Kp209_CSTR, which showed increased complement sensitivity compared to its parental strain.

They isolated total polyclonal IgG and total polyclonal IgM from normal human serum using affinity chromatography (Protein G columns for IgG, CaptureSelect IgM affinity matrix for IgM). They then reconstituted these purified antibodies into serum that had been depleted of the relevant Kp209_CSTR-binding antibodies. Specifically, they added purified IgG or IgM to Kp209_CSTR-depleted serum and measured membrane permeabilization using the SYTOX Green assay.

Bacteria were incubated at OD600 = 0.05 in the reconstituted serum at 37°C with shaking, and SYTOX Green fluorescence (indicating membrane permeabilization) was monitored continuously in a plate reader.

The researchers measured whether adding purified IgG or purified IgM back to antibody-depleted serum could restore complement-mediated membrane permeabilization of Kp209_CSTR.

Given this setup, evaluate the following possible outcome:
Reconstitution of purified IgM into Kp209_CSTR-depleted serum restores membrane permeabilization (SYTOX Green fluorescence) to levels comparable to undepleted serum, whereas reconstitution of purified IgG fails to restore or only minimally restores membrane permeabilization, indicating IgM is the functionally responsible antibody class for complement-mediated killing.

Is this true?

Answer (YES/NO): YES